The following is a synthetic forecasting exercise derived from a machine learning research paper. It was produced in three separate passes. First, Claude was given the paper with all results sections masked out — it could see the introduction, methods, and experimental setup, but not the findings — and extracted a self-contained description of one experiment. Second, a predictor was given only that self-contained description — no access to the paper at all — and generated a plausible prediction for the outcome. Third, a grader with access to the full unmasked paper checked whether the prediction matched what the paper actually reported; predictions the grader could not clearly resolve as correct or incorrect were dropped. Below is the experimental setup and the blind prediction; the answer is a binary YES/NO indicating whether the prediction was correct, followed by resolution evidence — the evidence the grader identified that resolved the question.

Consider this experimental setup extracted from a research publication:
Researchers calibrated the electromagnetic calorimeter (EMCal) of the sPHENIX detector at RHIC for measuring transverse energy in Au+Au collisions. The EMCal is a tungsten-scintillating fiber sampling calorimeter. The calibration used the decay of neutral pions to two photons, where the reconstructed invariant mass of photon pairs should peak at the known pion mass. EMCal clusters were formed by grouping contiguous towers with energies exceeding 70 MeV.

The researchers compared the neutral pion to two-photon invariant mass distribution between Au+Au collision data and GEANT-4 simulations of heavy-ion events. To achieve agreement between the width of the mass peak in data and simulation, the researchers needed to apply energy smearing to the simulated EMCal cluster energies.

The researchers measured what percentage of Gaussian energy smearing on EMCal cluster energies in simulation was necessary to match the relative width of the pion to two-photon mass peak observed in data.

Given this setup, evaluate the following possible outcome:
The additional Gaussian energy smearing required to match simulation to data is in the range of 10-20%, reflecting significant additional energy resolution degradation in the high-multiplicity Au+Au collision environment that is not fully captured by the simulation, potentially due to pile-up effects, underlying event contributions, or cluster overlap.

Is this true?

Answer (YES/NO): YES